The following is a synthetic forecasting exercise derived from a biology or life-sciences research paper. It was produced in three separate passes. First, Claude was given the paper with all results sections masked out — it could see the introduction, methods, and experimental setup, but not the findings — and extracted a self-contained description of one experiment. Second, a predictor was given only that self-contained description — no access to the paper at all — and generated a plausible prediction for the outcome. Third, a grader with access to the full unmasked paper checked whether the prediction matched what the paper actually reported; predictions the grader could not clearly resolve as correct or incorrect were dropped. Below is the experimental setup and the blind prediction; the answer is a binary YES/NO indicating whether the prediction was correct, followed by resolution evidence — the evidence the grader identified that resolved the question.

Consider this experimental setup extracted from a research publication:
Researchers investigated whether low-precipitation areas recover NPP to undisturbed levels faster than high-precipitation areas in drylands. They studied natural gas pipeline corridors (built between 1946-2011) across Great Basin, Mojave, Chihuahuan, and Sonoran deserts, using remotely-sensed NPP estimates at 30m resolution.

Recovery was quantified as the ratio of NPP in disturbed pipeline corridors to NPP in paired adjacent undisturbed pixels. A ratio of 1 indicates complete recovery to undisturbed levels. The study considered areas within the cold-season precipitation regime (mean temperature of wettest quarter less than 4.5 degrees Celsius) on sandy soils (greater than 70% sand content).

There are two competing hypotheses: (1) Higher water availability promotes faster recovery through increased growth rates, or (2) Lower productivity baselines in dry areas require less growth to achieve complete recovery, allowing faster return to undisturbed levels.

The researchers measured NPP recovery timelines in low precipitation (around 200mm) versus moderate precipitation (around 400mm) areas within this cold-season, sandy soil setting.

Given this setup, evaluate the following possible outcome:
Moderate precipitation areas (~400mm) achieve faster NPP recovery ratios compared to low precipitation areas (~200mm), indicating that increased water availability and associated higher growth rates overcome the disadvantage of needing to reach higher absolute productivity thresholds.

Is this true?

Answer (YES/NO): NO